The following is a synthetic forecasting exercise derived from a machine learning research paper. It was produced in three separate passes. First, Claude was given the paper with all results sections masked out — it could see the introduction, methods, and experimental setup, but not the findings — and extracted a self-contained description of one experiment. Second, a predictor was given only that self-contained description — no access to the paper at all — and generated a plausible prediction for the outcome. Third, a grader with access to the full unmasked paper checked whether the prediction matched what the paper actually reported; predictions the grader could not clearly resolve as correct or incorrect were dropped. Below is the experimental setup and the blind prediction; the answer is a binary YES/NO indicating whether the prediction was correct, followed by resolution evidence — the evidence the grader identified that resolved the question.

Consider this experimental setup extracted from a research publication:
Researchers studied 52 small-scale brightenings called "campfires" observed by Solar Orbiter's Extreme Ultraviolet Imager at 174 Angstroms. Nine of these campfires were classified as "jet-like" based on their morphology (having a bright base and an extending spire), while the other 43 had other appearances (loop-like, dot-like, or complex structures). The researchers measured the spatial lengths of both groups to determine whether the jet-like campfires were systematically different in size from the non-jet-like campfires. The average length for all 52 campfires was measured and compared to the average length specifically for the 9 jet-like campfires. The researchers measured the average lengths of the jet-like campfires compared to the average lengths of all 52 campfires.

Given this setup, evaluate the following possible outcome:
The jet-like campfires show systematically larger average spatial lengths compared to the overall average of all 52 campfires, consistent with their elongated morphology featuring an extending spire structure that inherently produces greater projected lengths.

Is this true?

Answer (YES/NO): NO